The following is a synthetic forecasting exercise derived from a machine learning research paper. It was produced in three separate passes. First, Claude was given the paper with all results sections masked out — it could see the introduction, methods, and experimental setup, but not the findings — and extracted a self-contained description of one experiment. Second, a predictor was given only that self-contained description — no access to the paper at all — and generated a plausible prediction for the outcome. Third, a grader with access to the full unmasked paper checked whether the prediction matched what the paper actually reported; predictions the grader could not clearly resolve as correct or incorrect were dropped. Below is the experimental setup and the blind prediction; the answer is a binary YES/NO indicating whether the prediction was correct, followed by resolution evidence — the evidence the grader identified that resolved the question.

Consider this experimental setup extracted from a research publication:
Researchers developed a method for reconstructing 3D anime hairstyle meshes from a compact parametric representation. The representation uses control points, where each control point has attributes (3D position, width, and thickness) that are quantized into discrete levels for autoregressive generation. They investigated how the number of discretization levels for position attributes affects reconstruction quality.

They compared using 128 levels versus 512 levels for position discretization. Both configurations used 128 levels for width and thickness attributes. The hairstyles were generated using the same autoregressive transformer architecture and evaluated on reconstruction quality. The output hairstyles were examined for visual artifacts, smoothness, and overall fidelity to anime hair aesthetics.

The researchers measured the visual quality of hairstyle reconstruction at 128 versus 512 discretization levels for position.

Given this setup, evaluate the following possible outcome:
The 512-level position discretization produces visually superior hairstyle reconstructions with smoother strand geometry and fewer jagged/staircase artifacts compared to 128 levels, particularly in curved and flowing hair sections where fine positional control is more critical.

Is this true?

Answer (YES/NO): YES